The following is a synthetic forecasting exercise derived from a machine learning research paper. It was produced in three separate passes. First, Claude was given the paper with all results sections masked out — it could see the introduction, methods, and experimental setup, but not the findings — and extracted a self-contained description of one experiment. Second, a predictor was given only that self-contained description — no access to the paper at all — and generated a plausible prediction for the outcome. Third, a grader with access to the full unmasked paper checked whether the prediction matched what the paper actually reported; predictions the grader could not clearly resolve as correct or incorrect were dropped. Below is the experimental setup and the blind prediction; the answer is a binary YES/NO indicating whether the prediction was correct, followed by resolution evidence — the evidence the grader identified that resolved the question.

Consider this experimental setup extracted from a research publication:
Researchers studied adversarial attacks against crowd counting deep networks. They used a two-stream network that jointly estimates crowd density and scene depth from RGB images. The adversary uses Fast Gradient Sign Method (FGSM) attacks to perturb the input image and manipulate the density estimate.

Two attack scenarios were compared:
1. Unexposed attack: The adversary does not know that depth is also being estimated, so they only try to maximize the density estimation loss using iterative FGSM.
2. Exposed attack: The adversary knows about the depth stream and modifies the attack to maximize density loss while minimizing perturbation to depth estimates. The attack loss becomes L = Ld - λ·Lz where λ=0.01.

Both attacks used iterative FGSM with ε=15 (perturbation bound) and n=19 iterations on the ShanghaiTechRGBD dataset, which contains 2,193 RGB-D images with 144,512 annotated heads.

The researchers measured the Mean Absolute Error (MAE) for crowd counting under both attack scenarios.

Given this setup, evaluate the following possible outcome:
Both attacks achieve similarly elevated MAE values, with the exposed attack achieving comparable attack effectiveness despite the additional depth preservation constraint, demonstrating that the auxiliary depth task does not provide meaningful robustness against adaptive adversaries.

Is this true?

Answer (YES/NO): NO